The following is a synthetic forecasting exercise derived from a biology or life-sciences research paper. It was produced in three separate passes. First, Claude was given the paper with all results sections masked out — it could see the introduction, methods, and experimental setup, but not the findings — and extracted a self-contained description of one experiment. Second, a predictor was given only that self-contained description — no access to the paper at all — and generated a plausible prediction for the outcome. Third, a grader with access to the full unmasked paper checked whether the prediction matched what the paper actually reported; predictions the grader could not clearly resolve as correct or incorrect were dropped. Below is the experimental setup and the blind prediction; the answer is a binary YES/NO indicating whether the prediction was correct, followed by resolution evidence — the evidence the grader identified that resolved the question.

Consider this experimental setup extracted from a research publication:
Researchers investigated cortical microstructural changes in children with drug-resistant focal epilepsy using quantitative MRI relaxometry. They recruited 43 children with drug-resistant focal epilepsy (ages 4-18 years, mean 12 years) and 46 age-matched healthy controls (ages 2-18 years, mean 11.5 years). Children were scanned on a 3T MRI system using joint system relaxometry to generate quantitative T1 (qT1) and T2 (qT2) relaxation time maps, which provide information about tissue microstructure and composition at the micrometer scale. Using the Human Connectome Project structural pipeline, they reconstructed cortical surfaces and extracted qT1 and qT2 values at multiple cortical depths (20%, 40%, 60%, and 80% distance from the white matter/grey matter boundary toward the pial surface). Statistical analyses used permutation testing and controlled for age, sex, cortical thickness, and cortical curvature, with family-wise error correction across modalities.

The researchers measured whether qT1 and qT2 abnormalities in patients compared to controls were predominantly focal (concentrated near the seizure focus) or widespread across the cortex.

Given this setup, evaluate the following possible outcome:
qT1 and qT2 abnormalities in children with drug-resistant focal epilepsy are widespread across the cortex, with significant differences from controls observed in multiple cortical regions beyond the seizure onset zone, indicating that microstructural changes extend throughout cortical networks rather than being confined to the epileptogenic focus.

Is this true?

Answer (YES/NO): YES